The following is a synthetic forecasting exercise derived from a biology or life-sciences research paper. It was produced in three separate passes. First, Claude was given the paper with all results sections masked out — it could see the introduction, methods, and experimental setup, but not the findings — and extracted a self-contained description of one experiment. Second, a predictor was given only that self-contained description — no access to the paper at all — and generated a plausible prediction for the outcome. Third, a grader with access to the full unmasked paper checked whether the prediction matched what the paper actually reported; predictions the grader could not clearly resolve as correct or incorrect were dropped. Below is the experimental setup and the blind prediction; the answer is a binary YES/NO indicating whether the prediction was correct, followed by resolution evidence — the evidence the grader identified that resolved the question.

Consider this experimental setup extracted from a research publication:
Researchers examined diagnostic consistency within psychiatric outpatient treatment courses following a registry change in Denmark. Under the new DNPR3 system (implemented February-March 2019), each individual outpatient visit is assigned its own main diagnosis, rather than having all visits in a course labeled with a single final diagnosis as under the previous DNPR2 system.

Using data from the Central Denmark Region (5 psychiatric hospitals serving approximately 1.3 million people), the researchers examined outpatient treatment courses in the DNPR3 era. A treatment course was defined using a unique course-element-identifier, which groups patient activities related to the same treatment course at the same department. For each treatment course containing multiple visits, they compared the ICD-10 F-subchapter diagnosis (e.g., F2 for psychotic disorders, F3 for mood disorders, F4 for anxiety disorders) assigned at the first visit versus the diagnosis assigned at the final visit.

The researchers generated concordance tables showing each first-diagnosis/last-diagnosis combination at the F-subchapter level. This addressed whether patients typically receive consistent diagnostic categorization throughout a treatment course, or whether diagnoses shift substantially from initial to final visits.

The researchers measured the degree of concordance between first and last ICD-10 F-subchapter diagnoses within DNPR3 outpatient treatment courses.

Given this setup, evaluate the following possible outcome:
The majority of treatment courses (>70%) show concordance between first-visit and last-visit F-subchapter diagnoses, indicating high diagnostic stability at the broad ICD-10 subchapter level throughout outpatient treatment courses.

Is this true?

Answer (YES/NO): YES